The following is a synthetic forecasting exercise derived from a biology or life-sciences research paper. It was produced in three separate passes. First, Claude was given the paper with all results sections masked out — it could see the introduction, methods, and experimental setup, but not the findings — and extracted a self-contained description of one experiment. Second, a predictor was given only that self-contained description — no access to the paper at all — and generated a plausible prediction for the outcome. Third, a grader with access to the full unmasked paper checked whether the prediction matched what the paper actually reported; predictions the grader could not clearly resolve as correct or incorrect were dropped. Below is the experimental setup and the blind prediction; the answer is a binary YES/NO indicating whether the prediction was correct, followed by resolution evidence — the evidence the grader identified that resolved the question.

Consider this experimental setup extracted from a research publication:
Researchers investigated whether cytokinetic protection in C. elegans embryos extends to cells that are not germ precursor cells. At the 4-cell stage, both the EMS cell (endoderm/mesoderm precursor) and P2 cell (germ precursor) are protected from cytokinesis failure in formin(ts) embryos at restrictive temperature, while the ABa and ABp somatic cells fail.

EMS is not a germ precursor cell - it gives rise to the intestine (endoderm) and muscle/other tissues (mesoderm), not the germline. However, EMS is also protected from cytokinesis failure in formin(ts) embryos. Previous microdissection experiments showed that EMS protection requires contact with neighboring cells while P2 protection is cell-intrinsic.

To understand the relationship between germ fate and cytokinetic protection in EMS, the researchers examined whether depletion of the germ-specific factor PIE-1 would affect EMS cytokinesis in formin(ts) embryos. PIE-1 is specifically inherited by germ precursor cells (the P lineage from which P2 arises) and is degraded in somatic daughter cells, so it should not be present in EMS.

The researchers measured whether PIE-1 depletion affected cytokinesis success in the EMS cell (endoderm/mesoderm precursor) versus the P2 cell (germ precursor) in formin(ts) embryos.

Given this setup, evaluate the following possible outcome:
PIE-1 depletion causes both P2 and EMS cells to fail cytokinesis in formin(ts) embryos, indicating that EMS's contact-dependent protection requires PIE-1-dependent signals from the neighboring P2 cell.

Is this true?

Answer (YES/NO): NO